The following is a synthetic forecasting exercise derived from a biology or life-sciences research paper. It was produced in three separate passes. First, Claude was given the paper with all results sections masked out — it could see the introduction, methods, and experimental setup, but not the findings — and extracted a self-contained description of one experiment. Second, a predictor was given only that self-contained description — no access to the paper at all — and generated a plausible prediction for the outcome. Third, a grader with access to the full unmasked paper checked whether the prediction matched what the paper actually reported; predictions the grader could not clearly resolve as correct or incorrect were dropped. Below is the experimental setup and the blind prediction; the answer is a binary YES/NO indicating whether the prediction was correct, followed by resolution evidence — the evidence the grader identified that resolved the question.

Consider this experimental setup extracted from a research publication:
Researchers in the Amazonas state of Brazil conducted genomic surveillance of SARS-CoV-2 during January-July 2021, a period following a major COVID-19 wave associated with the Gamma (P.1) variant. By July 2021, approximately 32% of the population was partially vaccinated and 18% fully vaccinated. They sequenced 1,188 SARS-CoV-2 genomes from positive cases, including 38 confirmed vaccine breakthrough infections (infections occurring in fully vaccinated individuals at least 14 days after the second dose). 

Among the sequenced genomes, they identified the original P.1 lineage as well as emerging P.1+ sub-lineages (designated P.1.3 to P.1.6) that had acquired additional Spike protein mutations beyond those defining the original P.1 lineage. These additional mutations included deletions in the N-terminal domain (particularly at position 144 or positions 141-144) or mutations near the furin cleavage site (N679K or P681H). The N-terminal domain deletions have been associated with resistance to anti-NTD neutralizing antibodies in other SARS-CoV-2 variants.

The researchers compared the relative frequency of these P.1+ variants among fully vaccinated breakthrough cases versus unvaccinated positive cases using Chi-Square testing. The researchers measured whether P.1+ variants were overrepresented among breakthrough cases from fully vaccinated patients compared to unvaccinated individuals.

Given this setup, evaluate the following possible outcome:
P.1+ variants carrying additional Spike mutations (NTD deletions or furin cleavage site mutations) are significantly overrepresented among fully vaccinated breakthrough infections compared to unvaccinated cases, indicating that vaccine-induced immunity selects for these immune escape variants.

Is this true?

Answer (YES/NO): NO